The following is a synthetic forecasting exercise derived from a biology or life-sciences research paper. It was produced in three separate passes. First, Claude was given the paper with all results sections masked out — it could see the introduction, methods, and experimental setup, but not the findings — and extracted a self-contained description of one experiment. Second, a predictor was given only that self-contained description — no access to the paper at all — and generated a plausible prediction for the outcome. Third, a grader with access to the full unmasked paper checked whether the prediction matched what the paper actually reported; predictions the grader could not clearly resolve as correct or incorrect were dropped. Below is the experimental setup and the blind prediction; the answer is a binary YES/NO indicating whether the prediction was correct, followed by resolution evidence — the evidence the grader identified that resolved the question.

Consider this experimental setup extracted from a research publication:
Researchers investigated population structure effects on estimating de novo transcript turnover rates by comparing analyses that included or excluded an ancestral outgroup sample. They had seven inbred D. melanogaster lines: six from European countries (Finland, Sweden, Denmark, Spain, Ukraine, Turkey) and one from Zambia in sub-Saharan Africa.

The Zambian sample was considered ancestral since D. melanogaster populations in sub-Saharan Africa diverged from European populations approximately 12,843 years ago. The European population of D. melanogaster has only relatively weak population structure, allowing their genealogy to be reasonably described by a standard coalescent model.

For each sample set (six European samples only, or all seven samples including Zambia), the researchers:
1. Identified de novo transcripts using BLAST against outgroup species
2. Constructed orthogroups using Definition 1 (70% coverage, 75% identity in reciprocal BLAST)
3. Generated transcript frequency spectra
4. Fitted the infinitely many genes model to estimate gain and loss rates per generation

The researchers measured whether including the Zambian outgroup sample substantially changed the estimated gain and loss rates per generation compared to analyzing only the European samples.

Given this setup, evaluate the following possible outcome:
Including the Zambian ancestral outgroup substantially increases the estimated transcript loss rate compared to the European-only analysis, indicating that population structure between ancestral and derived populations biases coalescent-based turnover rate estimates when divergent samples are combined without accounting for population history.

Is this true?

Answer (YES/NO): NO